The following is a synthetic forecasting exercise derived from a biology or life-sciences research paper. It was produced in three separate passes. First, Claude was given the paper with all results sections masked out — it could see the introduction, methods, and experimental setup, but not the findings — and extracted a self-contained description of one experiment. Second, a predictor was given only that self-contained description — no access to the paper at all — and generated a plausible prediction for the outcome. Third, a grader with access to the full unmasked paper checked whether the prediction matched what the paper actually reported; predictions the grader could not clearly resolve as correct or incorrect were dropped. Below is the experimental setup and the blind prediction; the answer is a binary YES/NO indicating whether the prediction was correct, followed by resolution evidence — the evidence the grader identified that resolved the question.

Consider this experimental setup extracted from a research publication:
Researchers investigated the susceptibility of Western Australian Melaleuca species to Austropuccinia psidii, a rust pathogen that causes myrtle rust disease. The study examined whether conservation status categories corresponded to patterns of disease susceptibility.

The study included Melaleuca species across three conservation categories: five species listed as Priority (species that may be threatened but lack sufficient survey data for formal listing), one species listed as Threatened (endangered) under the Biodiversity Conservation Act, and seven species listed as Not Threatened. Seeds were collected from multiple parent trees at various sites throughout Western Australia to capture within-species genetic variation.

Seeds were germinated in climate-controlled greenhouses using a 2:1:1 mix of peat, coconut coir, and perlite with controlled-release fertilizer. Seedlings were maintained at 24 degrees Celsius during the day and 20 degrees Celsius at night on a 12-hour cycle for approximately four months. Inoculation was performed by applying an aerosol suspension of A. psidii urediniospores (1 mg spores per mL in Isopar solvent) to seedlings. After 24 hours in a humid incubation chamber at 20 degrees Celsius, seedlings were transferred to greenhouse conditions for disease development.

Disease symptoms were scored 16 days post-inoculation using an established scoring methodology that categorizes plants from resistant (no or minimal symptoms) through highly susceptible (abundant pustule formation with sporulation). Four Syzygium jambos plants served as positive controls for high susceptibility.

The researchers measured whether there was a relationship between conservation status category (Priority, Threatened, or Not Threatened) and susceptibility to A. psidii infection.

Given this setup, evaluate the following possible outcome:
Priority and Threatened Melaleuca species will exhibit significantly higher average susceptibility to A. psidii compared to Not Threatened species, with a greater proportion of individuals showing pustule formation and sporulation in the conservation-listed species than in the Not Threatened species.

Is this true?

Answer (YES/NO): NO